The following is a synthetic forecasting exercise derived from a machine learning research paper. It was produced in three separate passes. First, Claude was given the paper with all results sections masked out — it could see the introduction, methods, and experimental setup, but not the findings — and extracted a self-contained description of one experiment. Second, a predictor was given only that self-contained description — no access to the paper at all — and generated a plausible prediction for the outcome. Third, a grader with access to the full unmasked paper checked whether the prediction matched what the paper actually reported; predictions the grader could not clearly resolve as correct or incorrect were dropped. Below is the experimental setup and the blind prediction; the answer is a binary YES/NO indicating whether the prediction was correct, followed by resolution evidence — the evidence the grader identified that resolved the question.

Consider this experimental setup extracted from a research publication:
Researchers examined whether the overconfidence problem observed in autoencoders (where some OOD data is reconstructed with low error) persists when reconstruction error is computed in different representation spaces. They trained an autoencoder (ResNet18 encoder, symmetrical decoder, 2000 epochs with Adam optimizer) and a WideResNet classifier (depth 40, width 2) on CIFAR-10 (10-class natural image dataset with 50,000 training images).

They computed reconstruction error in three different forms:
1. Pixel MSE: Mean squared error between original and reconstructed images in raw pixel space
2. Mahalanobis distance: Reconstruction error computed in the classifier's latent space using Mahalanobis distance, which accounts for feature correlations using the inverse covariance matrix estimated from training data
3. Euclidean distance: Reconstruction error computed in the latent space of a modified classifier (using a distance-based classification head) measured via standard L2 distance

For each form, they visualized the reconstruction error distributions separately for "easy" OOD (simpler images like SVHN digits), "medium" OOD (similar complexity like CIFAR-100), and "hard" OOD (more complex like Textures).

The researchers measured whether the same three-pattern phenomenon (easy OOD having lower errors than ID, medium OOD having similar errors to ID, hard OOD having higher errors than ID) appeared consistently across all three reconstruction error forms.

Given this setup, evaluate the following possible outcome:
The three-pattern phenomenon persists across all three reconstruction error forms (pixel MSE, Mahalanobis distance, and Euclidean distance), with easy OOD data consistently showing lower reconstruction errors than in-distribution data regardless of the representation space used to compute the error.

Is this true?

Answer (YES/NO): YES